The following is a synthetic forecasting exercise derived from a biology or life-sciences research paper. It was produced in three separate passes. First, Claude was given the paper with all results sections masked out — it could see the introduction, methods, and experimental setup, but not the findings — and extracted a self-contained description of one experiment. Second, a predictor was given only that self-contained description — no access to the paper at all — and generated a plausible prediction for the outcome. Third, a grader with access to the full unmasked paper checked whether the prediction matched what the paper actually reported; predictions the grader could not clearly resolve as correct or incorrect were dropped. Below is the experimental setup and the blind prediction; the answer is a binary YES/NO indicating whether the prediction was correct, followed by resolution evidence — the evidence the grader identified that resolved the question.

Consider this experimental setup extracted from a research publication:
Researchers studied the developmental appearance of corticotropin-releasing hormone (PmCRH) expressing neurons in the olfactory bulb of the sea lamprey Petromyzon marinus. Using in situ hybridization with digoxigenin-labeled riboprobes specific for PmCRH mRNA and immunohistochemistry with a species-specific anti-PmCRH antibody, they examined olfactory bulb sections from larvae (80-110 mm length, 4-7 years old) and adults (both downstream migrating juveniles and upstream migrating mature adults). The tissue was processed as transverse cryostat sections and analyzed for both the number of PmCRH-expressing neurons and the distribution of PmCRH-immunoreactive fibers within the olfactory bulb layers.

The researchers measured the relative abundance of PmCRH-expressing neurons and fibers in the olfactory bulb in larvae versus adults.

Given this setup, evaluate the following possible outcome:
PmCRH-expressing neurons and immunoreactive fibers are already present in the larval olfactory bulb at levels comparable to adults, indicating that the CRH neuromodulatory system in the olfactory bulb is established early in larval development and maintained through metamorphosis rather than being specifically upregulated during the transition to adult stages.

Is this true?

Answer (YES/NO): NO